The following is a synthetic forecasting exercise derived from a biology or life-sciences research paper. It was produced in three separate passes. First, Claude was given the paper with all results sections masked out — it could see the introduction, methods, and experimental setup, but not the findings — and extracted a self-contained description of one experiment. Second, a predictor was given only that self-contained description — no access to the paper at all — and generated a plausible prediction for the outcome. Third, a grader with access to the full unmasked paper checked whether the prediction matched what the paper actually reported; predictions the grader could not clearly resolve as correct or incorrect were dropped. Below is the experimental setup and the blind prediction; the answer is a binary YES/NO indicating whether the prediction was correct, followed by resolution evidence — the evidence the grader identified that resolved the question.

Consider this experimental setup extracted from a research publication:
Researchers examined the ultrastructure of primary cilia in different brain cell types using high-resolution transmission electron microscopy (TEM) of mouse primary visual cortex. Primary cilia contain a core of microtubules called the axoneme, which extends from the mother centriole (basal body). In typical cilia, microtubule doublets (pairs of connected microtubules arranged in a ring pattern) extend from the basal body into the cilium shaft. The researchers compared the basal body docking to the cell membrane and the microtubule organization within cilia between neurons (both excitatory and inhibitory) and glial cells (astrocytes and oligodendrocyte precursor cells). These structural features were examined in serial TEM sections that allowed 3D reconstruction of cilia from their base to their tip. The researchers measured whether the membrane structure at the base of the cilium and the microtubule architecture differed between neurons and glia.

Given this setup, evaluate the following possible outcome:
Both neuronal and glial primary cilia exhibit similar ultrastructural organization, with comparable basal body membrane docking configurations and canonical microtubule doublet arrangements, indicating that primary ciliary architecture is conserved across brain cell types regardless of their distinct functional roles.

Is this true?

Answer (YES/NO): NO